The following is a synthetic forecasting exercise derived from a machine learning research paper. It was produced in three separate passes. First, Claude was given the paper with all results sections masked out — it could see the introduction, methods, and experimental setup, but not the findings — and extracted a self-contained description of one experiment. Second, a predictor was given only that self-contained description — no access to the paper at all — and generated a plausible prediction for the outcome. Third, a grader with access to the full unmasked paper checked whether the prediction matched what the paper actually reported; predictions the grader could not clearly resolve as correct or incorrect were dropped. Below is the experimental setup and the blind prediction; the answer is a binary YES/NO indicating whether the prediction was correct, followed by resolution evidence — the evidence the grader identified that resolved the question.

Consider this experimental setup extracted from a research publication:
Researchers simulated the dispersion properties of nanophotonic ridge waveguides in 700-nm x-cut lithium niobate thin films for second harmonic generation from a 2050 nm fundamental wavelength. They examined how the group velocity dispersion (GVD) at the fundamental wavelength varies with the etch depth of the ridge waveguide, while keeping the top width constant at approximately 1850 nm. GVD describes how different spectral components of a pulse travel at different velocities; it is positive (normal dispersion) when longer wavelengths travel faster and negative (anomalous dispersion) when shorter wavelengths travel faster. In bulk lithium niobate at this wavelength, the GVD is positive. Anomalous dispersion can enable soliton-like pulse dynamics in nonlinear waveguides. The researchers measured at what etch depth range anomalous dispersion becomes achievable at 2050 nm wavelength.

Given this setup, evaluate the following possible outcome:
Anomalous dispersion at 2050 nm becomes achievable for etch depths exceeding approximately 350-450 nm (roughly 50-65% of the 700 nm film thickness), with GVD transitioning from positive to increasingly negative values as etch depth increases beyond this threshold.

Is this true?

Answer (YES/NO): NO